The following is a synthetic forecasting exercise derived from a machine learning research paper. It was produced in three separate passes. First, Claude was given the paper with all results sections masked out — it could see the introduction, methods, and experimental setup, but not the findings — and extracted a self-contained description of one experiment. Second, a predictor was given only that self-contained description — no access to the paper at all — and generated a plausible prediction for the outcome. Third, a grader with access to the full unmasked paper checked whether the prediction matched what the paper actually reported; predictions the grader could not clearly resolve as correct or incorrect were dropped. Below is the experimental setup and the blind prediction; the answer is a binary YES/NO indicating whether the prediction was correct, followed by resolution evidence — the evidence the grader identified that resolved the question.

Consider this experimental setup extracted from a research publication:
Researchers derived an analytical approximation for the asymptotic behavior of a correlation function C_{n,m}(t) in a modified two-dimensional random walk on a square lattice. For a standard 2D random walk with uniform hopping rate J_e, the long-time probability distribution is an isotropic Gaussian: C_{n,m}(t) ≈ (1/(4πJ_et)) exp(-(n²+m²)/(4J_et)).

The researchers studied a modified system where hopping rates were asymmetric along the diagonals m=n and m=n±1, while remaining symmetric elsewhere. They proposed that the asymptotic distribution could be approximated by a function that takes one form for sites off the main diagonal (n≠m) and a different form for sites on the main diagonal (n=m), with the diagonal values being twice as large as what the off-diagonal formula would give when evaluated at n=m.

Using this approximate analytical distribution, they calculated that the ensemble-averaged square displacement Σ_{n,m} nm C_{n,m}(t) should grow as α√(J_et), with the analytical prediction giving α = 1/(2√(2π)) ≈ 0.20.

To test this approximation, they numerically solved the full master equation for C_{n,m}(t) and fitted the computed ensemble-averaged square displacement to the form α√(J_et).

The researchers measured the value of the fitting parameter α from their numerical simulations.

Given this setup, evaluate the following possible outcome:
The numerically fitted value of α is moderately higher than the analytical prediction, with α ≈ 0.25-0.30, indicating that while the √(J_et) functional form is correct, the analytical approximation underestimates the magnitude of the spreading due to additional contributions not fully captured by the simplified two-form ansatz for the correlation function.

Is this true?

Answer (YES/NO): NO